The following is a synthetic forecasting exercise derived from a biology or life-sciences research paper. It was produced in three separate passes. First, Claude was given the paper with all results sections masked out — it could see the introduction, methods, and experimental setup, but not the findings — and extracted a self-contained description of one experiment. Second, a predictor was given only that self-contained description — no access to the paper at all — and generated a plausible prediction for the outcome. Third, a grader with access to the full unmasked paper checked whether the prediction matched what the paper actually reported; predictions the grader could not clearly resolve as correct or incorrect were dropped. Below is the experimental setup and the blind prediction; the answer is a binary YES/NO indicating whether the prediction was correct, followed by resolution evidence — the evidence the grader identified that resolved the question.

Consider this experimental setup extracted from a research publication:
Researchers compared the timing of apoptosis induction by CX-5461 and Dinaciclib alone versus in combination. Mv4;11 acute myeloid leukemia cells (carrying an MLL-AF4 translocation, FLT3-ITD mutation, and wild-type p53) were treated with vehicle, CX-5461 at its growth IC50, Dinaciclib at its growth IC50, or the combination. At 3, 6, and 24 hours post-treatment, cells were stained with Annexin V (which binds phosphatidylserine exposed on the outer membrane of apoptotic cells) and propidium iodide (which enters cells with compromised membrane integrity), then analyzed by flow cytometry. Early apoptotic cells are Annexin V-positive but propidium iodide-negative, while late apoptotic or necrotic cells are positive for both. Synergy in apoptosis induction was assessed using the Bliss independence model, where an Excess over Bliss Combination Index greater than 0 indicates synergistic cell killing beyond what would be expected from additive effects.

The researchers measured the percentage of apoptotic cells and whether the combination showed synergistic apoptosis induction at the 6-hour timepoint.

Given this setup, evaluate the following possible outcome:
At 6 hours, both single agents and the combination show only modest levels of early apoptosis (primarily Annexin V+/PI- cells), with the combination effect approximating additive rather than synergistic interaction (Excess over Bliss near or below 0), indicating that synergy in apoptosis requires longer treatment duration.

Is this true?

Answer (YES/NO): YES